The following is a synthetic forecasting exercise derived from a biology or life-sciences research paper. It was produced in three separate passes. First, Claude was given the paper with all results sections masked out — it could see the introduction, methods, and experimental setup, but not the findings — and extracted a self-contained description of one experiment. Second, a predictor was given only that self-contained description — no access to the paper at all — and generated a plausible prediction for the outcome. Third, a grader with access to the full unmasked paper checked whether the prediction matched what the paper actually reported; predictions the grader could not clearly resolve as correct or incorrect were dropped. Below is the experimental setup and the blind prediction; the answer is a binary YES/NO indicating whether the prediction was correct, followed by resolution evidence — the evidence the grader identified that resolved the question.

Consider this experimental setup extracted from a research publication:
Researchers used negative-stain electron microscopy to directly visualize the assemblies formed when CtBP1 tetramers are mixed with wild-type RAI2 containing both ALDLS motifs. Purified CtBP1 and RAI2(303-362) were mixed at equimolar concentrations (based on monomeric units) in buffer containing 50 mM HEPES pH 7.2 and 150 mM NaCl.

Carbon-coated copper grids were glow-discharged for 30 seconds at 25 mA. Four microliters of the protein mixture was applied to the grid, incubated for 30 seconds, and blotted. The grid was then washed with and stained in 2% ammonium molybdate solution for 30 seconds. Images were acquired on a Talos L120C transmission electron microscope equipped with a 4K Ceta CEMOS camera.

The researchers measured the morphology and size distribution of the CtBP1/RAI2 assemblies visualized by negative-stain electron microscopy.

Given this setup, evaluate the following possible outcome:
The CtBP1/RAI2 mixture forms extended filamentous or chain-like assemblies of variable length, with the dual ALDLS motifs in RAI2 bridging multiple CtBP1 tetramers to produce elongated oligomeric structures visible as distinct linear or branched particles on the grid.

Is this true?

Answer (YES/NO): YES